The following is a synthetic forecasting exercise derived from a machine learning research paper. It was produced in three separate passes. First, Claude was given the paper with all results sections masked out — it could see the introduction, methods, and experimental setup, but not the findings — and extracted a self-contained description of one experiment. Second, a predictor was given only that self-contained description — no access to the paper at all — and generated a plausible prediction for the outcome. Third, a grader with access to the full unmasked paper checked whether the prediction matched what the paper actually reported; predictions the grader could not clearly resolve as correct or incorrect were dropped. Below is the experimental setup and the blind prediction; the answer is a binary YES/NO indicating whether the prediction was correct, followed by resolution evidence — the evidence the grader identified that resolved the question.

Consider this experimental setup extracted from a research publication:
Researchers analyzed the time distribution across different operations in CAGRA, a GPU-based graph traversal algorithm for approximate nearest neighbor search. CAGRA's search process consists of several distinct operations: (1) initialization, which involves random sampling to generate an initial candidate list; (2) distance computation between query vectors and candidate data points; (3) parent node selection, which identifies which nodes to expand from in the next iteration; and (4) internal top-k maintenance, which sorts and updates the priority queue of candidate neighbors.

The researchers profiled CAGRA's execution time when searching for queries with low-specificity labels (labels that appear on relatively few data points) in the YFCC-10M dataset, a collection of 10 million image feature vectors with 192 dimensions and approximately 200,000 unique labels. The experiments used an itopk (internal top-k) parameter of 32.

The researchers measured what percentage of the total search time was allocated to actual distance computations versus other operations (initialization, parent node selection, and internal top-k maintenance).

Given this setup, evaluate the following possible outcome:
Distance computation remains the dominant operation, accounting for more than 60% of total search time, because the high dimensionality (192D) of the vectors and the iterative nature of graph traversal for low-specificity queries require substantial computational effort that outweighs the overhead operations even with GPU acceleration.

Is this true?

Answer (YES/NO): YES